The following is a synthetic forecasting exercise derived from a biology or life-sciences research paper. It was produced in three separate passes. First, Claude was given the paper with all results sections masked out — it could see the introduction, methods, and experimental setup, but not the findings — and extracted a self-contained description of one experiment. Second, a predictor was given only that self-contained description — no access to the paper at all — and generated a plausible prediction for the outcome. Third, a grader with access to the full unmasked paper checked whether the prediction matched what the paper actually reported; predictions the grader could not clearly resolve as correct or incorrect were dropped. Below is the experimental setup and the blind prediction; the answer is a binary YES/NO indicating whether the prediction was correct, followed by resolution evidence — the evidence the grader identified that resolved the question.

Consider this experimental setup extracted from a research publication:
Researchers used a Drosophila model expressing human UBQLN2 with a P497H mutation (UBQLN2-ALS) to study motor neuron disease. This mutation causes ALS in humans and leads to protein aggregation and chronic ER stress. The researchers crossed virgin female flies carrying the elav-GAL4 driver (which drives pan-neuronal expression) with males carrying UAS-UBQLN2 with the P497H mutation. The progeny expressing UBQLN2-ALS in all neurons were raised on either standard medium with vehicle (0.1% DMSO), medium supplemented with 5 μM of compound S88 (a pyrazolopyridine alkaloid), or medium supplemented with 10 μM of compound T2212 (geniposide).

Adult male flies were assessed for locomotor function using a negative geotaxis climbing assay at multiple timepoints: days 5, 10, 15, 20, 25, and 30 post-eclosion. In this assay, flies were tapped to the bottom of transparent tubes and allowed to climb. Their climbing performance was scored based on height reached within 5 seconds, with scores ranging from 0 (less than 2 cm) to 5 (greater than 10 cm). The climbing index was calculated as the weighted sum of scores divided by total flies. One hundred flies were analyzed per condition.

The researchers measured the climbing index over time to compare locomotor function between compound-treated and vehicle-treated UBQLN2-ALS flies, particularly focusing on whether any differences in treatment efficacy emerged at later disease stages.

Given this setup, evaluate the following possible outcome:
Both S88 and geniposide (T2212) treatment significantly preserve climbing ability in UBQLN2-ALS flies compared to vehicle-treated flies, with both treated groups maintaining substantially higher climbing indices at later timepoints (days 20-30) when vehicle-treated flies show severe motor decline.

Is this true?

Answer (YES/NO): NO